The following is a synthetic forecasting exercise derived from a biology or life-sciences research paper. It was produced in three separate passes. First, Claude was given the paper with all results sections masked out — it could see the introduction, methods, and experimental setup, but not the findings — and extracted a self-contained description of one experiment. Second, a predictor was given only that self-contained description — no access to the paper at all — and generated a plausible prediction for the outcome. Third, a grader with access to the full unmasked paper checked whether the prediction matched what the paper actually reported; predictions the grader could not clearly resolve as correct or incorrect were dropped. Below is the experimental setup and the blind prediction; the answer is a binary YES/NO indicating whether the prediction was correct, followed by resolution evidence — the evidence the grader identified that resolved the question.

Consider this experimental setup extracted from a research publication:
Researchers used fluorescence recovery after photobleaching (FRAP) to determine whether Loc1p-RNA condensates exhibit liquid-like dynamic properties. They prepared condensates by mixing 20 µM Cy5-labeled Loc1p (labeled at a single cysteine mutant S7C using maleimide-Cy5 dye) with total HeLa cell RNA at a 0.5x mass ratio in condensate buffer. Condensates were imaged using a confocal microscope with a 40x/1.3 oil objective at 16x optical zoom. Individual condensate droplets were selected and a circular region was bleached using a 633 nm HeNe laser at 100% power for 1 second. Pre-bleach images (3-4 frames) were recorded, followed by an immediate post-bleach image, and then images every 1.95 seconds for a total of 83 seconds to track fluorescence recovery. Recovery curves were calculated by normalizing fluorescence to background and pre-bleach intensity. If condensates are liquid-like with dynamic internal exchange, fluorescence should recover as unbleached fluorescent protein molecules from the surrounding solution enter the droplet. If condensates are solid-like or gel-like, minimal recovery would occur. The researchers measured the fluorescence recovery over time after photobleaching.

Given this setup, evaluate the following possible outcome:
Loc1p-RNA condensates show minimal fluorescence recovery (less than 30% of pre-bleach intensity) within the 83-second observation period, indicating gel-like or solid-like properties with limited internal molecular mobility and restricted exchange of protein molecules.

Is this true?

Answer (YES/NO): NO